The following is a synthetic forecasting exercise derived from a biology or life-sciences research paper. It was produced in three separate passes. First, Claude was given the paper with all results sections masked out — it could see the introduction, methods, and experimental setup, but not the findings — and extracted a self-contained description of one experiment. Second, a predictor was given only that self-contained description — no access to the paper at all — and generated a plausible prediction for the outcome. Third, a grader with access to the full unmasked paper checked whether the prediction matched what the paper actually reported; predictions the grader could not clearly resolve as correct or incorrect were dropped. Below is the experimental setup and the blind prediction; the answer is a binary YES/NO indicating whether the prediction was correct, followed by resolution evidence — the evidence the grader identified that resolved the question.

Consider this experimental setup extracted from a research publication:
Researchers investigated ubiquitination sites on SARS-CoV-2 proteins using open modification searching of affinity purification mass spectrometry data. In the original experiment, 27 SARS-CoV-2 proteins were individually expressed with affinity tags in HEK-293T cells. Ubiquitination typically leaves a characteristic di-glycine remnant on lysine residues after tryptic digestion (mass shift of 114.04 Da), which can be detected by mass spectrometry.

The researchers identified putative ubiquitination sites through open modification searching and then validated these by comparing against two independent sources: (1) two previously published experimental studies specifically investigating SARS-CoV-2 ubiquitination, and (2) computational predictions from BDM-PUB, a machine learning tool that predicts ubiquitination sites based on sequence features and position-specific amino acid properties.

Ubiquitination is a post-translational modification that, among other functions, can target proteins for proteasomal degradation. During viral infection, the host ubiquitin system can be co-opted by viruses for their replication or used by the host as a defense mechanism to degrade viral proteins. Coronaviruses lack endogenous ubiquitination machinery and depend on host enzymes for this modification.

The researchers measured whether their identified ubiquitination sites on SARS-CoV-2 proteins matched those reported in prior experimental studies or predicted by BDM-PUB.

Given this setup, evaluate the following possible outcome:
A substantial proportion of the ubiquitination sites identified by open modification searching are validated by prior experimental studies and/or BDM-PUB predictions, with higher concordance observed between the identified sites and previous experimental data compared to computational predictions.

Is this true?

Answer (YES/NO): NO